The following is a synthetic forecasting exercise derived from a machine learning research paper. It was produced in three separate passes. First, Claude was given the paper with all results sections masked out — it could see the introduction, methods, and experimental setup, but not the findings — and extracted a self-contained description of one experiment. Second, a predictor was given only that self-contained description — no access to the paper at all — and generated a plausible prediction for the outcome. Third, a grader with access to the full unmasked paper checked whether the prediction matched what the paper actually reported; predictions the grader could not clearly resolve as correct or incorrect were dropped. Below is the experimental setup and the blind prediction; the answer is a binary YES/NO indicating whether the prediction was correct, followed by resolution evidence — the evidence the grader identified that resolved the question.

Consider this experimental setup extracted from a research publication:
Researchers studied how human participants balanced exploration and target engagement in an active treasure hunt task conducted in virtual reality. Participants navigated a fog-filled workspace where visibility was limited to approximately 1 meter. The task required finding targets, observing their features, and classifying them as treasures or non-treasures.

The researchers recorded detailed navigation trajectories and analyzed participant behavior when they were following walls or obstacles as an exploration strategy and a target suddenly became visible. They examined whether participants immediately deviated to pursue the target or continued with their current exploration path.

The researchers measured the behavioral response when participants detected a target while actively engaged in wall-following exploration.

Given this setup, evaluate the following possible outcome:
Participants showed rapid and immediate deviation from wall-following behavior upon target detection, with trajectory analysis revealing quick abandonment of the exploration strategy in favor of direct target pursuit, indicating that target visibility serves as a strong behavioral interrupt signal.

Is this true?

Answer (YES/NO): YES